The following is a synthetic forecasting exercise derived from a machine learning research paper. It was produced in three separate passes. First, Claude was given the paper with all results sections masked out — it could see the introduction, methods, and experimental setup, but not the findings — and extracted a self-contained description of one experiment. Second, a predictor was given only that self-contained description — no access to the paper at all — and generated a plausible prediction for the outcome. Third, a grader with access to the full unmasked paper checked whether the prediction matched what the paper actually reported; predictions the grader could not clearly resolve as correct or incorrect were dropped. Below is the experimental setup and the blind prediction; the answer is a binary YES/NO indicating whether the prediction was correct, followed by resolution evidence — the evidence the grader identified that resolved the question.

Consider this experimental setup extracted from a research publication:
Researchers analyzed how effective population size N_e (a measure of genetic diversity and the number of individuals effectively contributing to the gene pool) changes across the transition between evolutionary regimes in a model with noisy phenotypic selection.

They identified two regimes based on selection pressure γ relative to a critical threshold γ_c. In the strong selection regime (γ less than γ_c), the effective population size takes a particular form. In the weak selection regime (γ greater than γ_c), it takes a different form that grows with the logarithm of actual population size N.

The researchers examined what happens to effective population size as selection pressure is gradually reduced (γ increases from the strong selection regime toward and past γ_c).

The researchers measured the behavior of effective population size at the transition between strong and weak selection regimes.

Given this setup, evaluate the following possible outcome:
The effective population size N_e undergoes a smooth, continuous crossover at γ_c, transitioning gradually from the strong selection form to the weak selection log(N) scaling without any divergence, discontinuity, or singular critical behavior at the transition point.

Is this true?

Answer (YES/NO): NO